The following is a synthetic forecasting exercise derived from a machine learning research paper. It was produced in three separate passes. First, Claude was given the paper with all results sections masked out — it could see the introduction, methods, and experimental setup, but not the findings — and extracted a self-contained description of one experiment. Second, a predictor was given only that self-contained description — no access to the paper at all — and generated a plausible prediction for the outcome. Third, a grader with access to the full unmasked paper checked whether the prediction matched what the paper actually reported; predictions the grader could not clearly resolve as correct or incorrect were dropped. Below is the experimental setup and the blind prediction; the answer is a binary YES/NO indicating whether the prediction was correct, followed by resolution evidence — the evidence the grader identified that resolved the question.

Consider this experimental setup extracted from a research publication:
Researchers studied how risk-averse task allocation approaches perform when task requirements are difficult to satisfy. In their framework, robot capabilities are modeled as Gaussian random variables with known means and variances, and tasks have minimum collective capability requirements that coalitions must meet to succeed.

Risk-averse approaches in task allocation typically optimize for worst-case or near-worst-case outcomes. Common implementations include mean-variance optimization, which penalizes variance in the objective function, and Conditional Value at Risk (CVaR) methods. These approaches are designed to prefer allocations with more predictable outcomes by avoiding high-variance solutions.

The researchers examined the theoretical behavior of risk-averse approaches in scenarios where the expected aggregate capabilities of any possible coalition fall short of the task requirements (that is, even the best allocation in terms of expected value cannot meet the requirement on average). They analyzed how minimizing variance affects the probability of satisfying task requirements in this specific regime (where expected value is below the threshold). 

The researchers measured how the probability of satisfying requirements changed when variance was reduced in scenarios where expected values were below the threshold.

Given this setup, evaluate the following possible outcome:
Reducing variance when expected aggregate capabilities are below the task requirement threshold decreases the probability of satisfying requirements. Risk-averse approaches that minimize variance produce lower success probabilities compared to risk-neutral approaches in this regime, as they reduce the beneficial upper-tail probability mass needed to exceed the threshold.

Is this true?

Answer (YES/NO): YES